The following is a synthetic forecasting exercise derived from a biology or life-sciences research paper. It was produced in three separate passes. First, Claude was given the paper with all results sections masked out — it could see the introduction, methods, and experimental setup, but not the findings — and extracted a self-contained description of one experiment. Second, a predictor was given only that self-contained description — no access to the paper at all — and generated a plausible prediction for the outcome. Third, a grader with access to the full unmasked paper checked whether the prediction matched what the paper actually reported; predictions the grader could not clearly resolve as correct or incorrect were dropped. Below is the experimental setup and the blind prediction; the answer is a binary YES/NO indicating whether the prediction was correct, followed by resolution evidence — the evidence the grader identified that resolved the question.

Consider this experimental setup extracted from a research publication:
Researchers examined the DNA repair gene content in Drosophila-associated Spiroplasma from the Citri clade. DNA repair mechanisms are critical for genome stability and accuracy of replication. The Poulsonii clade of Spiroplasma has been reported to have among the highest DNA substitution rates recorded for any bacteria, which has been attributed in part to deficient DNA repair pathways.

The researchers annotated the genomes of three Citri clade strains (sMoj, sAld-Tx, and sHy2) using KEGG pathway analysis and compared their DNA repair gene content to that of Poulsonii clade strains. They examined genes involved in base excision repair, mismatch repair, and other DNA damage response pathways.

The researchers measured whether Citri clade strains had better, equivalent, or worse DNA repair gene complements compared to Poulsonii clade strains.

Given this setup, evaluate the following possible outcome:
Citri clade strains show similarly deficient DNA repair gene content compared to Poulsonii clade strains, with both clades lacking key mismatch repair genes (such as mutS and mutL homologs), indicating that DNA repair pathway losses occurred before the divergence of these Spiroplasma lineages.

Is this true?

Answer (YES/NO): NO